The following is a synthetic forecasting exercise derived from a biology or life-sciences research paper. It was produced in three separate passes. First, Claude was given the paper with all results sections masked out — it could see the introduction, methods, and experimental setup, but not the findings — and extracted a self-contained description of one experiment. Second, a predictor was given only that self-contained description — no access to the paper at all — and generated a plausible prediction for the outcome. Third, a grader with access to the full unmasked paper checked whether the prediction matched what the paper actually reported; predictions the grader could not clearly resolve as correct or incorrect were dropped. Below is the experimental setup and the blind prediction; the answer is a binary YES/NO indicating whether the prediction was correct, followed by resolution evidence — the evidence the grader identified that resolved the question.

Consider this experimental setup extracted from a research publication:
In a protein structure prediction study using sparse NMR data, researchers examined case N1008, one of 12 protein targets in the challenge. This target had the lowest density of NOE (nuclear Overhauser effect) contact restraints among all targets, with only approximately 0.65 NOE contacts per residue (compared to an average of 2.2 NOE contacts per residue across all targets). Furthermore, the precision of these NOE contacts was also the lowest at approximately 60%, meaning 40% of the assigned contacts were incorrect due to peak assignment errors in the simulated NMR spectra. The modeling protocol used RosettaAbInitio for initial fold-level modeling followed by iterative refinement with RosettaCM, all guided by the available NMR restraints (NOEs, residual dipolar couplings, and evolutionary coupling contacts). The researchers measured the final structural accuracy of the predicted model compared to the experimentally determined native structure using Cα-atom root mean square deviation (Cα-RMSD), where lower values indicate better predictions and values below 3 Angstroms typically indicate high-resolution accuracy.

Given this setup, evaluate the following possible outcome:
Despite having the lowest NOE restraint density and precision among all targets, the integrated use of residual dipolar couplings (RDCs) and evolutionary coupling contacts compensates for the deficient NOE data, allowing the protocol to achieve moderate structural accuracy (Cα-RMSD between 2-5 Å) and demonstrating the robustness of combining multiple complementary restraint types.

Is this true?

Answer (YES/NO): NO